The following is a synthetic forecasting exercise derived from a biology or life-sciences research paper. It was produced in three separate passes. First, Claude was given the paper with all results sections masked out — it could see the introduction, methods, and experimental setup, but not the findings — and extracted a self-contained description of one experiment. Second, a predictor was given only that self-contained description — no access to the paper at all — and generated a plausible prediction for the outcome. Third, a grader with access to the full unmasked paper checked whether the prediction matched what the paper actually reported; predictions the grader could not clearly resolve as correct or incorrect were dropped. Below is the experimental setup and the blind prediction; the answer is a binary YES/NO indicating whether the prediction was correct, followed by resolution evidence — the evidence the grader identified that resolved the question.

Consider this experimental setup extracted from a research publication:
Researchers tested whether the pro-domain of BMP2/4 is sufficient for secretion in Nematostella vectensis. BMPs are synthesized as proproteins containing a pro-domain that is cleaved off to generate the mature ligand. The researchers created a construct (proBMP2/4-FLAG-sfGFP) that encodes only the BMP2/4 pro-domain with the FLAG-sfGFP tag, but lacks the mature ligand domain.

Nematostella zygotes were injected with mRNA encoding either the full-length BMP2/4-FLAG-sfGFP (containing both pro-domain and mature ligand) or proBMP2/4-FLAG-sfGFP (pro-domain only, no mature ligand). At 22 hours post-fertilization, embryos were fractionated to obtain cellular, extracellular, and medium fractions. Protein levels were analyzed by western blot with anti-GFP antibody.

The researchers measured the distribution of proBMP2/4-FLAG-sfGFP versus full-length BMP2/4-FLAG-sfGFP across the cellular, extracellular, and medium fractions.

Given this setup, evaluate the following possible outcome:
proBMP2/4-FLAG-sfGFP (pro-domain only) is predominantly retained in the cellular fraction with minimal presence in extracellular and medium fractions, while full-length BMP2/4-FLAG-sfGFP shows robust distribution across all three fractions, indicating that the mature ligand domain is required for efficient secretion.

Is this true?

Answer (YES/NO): NO